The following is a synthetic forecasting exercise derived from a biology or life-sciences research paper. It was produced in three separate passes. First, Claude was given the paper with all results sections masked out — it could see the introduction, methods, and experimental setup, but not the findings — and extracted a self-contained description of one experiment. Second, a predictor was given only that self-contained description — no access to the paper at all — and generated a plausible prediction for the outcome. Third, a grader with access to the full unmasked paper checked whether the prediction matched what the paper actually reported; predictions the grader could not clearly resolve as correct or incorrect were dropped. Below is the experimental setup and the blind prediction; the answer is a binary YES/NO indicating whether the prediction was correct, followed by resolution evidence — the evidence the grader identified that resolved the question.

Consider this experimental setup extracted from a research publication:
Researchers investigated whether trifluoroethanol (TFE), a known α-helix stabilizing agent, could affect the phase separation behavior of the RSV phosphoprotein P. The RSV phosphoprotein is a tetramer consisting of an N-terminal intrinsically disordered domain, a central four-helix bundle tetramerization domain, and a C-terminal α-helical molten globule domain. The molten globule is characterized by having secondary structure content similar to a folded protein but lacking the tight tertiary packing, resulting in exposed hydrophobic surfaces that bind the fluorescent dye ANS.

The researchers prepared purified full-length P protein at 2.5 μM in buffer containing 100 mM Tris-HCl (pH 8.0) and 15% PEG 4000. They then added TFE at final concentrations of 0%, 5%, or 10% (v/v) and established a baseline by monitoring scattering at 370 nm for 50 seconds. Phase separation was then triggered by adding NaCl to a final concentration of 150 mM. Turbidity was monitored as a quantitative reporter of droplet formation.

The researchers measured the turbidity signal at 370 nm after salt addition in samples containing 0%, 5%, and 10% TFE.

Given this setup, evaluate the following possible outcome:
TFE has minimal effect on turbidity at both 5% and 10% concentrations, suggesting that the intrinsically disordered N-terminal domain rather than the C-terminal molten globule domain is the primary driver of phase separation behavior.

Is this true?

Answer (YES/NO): NO